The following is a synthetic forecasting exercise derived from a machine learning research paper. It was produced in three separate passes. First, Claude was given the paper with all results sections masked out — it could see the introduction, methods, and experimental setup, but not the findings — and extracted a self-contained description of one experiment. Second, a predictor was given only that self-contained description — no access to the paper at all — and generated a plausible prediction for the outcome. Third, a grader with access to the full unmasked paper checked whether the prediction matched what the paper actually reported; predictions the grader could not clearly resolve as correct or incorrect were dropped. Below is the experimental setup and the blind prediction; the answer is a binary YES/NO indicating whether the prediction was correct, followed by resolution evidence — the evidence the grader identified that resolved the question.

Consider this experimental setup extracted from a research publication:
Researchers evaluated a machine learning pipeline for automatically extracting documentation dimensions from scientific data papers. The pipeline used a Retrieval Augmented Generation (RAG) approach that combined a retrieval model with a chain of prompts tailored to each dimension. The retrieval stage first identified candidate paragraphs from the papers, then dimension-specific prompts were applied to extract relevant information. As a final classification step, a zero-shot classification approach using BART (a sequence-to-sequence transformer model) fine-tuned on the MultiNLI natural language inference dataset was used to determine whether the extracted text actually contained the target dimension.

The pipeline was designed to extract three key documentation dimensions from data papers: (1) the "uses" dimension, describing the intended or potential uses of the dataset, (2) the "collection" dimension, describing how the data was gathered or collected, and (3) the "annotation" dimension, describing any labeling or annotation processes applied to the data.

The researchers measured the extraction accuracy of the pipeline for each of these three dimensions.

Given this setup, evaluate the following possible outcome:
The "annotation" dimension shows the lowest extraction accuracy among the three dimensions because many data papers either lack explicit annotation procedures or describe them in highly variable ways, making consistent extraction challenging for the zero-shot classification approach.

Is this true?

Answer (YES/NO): NO